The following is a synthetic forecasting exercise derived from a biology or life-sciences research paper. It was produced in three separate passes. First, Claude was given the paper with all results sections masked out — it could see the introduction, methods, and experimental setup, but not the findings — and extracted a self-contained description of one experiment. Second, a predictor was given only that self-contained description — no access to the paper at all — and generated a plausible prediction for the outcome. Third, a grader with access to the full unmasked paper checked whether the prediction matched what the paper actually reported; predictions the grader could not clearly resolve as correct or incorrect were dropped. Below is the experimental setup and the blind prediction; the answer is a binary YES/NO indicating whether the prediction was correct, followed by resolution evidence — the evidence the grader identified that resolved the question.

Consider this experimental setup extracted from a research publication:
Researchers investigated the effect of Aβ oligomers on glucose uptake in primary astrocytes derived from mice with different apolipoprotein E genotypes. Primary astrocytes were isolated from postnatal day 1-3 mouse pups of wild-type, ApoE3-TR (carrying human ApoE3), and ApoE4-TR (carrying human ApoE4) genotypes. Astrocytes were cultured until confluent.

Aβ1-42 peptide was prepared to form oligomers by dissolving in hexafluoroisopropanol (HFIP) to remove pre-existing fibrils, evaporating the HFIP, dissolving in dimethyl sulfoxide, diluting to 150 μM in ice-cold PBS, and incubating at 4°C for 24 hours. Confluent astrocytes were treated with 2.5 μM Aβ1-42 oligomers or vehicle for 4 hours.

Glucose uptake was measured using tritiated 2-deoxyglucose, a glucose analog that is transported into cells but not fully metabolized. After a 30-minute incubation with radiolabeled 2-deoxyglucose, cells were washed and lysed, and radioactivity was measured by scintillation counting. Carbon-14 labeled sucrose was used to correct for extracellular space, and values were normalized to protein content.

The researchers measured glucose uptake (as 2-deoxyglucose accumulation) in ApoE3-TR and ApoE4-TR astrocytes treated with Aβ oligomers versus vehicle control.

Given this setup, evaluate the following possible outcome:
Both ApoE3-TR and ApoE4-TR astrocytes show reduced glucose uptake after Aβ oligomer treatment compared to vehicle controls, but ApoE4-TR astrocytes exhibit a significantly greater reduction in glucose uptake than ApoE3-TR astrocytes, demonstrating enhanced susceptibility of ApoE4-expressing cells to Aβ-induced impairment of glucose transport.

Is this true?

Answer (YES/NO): NO